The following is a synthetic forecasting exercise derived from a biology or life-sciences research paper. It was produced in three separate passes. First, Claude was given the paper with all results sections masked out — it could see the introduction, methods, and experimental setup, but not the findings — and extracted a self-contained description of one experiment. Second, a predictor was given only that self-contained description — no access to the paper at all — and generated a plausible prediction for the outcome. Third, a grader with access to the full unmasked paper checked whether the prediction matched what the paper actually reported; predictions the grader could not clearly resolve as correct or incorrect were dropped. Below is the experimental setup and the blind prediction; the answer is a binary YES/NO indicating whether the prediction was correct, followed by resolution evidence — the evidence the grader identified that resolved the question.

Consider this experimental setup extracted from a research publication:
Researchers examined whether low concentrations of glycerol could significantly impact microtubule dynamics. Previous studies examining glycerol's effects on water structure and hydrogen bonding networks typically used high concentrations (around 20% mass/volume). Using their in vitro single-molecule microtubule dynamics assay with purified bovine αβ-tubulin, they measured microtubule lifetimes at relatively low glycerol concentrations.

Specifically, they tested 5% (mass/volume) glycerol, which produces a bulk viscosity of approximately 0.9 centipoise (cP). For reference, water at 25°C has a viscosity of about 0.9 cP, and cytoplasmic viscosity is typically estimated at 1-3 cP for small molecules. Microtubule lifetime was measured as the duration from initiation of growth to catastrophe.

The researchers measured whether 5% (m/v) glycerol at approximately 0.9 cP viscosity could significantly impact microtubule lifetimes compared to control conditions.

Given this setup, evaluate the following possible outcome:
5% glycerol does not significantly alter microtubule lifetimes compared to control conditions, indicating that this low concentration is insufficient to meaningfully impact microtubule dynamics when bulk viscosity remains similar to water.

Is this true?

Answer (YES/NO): NO